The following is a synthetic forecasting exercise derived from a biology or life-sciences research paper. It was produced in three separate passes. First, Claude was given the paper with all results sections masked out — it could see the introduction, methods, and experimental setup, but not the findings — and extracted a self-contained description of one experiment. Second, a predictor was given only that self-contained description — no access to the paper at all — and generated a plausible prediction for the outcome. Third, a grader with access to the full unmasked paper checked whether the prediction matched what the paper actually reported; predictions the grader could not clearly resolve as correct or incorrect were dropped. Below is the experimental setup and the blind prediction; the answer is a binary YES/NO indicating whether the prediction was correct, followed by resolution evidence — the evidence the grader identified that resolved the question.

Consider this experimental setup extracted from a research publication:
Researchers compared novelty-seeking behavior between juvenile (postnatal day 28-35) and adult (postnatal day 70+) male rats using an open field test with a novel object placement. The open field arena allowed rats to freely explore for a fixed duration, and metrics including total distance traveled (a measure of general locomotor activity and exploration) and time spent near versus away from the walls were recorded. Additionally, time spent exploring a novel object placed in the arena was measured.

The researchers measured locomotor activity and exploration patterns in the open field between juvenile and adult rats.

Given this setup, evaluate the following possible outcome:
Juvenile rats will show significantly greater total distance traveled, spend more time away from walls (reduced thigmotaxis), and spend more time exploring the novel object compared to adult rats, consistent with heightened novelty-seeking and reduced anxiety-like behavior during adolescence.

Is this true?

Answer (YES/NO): NO